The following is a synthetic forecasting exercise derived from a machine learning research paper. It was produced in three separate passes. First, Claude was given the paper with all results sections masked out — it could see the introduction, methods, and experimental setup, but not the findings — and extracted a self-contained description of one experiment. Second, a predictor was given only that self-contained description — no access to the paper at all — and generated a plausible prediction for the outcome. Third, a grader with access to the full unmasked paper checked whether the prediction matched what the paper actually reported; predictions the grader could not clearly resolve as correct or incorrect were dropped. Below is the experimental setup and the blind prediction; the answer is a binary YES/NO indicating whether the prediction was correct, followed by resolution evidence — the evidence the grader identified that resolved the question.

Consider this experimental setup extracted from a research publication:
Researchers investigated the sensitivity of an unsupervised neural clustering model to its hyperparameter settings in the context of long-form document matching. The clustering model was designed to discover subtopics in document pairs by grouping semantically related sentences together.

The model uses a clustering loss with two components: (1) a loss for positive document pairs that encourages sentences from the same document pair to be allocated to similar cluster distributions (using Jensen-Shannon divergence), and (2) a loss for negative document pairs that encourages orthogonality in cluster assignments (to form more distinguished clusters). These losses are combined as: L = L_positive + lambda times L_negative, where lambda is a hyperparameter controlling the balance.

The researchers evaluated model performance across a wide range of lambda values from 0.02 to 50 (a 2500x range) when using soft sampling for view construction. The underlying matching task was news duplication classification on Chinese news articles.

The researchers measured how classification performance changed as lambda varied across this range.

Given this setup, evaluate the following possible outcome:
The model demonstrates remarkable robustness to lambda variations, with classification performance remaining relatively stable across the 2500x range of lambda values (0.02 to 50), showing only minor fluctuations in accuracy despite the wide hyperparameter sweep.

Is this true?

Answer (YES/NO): YES